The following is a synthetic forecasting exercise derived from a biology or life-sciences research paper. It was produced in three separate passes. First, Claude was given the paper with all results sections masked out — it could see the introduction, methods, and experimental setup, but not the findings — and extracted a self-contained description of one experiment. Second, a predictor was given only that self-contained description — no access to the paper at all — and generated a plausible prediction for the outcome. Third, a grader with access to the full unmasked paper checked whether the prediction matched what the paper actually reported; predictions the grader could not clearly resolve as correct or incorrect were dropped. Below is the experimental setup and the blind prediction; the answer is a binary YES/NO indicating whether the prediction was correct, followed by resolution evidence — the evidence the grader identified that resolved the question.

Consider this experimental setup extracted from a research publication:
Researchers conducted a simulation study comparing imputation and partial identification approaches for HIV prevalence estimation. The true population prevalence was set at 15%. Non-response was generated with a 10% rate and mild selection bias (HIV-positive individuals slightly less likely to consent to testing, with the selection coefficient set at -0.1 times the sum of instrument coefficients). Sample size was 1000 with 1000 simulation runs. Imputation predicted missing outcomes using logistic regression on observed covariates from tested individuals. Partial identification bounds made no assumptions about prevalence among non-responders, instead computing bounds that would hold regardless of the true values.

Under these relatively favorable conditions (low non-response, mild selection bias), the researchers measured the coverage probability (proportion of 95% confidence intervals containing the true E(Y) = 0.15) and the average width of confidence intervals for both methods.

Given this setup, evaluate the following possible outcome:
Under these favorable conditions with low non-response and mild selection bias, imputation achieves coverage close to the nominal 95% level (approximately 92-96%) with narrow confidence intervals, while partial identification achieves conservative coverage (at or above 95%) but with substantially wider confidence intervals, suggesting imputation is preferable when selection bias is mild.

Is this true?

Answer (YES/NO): NO